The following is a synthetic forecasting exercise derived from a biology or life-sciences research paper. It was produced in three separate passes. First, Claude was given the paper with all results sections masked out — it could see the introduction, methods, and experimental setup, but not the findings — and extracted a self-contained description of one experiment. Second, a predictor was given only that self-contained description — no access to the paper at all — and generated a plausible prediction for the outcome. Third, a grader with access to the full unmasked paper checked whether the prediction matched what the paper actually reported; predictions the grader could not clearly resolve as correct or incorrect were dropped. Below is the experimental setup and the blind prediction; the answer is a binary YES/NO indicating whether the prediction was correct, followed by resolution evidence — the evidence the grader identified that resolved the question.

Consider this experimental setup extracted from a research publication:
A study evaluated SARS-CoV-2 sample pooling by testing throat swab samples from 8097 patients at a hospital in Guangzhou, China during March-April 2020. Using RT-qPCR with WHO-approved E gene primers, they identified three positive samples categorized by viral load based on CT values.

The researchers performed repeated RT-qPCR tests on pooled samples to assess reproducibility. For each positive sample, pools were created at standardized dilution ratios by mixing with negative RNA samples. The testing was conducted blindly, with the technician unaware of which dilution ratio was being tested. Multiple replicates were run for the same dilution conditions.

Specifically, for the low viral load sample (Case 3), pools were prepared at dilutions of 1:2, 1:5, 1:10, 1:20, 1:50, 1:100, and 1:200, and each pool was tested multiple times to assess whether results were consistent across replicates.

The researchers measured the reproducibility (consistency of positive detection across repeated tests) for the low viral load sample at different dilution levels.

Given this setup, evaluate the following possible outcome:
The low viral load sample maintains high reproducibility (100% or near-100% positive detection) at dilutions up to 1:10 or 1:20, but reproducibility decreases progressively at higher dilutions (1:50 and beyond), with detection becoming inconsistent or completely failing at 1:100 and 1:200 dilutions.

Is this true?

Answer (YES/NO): NO